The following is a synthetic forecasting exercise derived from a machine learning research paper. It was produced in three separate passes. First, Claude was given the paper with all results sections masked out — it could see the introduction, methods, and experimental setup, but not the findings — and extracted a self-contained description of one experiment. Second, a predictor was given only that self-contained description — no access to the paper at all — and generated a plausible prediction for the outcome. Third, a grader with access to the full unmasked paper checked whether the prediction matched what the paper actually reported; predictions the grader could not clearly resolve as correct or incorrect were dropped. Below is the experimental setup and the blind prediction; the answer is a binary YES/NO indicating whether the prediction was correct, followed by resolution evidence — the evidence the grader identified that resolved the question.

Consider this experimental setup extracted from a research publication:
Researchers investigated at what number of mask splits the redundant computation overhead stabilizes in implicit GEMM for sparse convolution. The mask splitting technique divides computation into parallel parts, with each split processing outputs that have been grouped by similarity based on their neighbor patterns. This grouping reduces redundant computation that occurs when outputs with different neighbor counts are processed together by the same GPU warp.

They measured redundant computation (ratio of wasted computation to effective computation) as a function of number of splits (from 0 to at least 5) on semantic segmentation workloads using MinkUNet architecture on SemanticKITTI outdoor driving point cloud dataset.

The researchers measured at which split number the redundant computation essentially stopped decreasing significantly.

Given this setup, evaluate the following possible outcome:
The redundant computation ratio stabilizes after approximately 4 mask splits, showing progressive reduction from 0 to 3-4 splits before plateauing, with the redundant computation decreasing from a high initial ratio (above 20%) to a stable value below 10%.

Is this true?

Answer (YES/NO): NO